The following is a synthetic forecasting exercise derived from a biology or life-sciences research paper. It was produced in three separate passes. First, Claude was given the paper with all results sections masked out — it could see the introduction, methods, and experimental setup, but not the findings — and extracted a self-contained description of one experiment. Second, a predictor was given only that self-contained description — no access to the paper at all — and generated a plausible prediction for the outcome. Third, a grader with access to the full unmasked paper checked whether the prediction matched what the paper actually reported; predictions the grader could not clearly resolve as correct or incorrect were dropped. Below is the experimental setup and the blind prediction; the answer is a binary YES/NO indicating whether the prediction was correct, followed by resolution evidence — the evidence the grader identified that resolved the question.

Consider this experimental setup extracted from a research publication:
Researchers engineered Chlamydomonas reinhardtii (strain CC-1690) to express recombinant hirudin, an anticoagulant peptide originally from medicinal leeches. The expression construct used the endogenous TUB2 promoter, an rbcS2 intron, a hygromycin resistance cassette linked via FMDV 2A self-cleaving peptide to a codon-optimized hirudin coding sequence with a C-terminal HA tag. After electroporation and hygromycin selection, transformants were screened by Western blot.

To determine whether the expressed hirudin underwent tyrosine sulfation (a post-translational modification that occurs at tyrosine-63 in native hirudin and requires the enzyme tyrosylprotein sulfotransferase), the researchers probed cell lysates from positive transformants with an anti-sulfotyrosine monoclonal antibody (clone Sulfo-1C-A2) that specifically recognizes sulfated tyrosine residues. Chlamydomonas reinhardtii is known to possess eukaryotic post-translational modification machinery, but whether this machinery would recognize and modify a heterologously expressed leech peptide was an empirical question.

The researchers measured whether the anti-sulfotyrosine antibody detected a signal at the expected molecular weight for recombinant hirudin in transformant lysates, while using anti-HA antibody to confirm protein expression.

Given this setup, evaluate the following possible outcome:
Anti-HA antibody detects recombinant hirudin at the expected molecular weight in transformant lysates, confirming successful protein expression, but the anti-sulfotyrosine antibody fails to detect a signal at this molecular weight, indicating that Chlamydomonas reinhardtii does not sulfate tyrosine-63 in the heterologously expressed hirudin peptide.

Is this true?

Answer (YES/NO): NO